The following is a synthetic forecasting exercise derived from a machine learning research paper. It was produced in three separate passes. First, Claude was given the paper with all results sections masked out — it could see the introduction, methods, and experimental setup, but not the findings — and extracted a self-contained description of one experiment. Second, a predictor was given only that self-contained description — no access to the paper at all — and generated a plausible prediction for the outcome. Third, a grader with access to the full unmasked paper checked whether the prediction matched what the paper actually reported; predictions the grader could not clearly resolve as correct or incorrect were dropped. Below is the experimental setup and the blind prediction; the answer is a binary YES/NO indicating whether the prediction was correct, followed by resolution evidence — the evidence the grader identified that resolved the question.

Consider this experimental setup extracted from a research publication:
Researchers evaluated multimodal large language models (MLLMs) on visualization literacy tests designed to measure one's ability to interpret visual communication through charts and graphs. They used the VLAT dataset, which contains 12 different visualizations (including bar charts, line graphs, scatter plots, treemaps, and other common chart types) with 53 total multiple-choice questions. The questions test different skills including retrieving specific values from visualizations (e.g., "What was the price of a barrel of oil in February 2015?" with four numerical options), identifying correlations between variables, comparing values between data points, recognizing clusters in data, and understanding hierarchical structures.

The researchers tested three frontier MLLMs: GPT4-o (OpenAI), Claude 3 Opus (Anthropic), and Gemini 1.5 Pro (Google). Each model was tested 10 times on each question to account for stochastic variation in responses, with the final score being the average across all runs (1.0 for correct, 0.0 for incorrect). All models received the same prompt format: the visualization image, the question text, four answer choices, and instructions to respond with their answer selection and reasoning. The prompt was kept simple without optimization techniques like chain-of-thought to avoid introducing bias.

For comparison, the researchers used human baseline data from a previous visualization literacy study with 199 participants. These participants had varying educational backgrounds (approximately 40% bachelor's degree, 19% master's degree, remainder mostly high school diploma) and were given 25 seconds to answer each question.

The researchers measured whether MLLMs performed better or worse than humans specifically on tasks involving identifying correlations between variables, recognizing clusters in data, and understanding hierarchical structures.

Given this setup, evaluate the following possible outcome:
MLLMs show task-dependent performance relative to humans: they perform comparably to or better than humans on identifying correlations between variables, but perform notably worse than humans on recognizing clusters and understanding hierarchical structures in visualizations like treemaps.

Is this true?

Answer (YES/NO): NO